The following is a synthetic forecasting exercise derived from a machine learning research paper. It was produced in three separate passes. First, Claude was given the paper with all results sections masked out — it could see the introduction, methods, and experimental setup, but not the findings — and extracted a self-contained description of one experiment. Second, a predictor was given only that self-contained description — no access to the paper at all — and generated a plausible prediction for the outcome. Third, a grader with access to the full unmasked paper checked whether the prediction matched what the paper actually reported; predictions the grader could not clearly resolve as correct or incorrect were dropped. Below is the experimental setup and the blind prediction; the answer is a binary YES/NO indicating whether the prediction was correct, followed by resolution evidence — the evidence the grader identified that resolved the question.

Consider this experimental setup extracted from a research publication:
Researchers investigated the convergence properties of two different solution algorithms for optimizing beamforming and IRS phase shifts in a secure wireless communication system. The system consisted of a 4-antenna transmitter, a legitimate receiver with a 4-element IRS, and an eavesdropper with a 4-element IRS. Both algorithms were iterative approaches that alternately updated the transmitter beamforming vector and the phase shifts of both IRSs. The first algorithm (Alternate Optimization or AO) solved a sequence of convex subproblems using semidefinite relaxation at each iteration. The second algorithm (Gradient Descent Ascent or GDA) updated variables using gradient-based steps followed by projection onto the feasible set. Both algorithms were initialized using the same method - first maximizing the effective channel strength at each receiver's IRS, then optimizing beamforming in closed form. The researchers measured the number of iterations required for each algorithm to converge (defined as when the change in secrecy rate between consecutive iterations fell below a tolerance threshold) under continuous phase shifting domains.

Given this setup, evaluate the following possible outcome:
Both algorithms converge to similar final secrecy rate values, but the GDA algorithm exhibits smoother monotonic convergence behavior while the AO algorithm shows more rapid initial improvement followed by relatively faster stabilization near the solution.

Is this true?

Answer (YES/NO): NO